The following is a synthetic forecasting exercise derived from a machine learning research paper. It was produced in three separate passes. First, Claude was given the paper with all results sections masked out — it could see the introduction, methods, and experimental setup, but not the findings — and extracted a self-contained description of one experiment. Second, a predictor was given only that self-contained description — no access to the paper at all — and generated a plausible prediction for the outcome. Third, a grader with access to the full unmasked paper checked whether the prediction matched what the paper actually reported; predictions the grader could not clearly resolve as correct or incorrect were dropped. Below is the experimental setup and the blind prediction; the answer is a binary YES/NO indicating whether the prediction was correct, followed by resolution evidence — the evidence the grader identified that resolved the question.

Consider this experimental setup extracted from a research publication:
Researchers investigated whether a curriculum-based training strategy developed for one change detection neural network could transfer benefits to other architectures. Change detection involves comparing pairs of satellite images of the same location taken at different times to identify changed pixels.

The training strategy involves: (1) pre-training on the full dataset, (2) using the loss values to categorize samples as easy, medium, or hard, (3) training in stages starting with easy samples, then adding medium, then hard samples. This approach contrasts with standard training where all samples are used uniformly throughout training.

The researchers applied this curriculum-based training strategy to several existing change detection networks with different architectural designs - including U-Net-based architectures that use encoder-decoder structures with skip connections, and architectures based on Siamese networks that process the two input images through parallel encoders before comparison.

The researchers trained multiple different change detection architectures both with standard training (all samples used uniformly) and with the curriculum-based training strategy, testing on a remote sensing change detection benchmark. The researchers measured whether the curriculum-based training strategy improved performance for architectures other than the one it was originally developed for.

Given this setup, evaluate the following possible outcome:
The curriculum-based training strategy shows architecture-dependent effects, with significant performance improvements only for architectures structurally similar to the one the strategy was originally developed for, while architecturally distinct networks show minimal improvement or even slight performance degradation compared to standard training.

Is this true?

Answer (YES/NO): NO